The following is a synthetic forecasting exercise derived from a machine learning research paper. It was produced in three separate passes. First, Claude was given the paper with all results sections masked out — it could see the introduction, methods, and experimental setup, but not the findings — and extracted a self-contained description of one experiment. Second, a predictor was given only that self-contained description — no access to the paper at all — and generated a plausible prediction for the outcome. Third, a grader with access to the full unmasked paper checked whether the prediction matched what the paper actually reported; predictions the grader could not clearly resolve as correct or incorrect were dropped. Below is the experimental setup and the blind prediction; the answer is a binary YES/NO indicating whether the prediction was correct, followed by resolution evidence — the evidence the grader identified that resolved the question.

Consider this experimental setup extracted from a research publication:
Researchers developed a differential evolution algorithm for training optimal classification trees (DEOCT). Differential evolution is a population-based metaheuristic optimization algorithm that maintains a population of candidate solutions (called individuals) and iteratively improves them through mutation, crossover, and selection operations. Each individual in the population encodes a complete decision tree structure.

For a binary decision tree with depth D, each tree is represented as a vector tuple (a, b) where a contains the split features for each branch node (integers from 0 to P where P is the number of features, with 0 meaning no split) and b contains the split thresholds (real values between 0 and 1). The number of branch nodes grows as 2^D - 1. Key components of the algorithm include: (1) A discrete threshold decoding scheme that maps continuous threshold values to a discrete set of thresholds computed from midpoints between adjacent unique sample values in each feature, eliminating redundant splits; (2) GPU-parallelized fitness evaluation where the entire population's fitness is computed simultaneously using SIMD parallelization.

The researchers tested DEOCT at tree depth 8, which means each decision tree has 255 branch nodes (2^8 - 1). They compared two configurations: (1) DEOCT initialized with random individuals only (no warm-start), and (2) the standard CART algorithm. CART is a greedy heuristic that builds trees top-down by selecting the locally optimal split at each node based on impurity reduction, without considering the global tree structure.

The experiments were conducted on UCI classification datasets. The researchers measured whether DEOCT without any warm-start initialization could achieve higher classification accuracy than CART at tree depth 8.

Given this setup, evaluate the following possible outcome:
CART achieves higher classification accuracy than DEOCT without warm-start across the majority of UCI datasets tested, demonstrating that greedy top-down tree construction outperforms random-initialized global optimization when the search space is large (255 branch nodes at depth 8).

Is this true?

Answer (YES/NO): YES